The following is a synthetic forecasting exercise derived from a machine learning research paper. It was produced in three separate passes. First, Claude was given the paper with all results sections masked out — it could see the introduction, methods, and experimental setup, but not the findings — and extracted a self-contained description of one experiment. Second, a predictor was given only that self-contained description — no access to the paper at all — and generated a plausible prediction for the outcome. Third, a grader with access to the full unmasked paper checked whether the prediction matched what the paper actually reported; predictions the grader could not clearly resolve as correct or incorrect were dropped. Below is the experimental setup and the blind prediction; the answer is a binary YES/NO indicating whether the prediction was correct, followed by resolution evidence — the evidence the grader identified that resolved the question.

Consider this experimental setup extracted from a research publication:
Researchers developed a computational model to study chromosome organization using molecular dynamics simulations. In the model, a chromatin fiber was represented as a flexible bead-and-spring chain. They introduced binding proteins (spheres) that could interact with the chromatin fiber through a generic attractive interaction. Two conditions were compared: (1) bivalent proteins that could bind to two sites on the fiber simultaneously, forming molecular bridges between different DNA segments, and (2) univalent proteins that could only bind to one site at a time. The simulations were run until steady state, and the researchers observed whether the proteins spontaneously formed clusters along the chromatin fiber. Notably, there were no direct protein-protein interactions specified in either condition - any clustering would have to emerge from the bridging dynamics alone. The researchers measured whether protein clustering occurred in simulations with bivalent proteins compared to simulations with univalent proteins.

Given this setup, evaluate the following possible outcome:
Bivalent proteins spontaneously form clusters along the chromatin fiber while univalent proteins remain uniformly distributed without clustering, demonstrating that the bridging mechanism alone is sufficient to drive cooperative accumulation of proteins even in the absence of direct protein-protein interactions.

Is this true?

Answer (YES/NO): YES